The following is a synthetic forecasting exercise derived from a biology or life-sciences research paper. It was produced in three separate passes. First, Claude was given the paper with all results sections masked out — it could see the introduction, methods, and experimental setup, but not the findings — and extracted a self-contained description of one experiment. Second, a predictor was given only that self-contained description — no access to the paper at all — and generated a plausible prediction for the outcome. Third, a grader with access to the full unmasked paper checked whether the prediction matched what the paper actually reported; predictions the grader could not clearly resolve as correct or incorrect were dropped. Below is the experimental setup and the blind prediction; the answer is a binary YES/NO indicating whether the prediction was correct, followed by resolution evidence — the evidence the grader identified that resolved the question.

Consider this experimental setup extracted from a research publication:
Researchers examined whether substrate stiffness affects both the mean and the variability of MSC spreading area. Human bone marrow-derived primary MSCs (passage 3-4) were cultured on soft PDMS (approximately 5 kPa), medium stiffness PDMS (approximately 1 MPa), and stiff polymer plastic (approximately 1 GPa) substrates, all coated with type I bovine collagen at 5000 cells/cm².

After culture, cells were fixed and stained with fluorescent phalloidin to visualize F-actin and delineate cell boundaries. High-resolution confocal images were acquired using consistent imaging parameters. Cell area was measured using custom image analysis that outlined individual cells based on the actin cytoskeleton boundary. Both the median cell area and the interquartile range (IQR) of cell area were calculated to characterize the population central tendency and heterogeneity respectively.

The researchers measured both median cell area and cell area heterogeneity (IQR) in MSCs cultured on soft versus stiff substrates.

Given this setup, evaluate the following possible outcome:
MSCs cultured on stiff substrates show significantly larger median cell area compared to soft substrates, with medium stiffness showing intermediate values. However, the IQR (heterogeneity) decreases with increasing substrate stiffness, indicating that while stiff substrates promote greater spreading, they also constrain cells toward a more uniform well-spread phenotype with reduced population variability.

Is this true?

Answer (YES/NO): NO